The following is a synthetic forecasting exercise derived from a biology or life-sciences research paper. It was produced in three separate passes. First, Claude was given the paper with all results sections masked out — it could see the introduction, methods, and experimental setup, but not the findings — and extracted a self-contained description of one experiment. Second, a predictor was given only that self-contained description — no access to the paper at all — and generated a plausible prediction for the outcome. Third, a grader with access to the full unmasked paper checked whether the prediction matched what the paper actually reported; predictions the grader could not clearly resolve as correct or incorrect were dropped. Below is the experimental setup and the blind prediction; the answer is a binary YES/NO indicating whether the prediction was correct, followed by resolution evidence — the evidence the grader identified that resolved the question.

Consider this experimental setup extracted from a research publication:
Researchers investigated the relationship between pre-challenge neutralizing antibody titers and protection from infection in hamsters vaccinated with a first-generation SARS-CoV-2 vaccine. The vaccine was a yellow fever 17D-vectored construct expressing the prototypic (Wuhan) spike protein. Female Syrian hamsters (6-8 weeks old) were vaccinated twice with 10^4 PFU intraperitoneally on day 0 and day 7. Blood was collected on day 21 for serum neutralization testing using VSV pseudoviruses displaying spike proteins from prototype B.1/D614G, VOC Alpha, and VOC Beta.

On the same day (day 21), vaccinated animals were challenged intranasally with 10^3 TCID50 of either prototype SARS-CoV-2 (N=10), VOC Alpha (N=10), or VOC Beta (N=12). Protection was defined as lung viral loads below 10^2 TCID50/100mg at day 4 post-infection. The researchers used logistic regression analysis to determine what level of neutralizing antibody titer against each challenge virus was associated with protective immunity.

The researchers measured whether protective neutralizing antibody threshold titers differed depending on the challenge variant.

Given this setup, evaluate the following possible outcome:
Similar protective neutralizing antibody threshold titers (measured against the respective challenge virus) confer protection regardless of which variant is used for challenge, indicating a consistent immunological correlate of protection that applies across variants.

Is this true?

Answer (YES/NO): NO